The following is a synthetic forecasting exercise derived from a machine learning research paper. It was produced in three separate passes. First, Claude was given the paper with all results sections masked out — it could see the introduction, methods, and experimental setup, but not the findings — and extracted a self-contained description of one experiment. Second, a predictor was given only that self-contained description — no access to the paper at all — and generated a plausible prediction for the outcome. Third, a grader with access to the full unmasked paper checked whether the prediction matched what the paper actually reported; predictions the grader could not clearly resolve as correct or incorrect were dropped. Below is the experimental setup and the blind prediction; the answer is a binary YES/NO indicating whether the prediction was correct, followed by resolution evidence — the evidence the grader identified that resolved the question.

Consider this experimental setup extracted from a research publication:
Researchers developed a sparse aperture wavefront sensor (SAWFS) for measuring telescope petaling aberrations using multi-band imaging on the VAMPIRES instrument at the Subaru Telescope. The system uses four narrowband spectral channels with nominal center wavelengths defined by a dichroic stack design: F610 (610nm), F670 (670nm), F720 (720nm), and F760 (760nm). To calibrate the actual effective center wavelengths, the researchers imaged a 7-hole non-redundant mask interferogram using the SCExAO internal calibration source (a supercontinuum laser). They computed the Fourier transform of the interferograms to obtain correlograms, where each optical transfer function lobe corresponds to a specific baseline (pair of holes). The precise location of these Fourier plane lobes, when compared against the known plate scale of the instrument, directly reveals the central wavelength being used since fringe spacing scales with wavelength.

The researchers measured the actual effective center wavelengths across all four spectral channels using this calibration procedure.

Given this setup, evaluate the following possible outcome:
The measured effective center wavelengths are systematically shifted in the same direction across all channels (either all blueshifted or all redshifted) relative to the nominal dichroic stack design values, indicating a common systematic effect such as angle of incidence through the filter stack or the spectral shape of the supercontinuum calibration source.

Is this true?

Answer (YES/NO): YES